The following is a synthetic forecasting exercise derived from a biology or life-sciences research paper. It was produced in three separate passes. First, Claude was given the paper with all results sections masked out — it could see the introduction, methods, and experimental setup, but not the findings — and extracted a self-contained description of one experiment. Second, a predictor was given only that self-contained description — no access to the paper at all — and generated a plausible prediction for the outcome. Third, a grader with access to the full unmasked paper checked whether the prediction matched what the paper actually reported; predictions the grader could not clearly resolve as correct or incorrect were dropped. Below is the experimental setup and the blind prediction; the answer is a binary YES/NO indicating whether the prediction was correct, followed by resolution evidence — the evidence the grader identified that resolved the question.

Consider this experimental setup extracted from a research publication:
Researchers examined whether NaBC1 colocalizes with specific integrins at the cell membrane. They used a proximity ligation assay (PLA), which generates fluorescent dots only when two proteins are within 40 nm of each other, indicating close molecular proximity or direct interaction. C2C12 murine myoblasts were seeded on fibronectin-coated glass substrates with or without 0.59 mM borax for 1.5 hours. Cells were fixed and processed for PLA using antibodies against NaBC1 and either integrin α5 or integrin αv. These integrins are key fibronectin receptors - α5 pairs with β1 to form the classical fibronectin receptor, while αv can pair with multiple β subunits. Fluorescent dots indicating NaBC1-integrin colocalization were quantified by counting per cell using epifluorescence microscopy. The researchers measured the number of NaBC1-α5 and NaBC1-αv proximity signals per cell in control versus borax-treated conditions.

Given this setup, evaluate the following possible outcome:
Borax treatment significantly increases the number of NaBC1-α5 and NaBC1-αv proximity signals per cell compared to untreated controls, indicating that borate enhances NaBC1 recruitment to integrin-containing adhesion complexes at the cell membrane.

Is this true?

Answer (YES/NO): YES